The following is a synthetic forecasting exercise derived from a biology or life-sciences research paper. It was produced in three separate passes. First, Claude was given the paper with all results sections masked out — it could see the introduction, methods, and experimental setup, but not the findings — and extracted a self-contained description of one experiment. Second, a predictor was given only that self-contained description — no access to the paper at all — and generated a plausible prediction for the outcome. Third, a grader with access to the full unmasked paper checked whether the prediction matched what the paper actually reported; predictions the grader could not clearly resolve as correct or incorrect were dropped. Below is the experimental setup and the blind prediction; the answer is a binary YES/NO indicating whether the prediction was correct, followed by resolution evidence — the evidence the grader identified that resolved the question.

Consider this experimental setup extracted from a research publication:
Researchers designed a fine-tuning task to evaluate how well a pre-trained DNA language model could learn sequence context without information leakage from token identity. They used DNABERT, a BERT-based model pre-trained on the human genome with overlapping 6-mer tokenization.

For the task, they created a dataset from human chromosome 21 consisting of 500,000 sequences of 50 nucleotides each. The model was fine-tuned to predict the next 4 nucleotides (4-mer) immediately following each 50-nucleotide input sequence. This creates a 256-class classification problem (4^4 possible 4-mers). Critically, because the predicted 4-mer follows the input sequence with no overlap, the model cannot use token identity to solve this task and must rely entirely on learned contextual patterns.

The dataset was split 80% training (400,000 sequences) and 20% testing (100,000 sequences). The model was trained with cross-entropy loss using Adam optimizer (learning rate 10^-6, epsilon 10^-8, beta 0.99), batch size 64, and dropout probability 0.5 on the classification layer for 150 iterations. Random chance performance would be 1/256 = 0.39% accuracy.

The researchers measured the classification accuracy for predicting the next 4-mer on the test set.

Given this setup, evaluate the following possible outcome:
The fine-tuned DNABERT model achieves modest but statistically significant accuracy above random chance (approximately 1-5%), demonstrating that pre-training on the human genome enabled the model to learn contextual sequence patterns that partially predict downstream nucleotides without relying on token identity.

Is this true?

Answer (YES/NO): NO